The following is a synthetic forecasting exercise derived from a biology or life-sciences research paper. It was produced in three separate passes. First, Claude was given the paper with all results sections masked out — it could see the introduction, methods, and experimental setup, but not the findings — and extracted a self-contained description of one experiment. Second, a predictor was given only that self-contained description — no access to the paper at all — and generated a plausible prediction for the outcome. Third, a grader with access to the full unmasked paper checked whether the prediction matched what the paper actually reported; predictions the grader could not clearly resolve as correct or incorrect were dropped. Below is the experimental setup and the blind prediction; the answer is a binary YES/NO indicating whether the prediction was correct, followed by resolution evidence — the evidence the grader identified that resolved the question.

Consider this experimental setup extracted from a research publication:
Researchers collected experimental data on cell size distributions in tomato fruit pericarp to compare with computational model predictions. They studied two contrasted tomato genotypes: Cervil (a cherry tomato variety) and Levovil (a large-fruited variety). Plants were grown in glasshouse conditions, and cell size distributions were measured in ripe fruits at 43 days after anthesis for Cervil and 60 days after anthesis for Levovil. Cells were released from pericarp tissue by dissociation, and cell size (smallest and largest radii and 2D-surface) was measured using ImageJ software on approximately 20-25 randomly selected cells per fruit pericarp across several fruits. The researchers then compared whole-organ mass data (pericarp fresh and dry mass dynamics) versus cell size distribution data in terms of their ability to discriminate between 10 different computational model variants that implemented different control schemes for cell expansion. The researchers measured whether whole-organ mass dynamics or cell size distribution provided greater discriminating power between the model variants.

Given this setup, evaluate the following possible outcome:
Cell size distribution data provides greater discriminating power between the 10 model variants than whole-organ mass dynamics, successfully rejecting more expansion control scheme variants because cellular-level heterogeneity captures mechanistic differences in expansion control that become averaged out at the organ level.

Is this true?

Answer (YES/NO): YES